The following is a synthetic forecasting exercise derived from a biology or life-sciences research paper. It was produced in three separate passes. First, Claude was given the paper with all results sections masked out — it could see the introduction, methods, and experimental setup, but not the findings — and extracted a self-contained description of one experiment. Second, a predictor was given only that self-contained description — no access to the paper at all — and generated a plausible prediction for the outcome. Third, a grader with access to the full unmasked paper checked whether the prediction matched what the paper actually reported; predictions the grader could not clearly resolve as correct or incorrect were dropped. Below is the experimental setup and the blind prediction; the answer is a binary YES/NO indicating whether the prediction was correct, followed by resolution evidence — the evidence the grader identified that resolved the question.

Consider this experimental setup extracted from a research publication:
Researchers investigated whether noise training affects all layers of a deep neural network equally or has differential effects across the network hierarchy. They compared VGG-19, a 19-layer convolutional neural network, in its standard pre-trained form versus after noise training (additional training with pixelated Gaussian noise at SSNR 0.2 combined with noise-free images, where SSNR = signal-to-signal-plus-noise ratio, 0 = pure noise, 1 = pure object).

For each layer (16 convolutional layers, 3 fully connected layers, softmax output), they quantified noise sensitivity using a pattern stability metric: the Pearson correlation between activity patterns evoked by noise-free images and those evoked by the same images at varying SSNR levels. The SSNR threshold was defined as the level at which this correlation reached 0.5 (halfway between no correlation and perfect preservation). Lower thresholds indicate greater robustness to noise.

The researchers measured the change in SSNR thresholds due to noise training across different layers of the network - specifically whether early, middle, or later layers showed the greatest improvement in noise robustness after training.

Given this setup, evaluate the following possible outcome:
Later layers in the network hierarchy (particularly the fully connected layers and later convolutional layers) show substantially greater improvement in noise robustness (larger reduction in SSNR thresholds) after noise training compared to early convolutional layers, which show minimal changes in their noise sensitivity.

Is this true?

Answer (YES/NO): YES